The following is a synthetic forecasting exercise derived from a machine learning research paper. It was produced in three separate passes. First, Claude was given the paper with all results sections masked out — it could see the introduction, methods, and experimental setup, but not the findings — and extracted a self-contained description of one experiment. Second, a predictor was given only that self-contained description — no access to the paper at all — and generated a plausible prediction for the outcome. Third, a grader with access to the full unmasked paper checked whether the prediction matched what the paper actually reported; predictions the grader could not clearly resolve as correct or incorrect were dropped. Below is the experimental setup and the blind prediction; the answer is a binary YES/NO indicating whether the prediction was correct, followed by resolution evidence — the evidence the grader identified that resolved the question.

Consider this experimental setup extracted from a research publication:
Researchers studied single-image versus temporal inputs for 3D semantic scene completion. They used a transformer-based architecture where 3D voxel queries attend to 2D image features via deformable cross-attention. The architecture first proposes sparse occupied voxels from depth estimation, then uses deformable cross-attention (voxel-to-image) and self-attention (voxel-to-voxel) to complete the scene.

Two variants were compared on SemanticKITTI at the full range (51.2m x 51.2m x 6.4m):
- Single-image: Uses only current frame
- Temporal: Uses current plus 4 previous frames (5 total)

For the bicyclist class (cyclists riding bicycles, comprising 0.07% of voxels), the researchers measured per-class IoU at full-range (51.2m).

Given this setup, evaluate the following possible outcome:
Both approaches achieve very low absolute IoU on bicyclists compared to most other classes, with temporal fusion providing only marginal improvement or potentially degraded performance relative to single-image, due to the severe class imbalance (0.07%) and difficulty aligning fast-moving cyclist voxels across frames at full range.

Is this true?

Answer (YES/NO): YES